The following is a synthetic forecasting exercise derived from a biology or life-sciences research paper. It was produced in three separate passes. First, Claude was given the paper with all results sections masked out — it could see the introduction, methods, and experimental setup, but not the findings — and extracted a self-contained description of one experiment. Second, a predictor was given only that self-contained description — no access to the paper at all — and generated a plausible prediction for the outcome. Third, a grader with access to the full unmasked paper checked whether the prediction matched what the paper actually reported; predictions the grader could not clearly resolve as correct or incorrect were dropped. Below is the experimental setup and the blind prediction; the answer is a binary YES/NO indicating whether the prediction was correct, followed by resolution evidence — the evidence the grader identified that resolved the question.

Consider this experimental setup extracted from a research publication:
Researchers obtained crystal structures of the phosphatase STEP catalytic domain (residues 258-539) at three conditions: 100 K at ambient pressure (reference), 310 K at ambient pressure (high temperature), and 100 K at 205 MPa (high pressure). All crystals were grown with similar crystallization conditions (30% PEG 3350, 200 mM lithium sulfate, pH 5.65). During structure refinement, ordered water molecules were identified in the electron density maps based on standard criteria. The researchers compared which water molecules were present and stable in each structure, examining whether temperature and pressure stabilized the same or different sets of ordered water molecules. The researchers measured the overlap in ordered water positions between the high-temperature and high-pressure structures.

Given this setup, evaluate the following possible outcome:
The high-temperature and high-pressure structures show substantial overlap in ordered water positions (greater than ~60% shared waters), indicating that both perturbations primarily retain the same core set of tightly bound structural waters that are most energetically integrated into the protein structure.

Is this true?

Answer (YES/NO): NO